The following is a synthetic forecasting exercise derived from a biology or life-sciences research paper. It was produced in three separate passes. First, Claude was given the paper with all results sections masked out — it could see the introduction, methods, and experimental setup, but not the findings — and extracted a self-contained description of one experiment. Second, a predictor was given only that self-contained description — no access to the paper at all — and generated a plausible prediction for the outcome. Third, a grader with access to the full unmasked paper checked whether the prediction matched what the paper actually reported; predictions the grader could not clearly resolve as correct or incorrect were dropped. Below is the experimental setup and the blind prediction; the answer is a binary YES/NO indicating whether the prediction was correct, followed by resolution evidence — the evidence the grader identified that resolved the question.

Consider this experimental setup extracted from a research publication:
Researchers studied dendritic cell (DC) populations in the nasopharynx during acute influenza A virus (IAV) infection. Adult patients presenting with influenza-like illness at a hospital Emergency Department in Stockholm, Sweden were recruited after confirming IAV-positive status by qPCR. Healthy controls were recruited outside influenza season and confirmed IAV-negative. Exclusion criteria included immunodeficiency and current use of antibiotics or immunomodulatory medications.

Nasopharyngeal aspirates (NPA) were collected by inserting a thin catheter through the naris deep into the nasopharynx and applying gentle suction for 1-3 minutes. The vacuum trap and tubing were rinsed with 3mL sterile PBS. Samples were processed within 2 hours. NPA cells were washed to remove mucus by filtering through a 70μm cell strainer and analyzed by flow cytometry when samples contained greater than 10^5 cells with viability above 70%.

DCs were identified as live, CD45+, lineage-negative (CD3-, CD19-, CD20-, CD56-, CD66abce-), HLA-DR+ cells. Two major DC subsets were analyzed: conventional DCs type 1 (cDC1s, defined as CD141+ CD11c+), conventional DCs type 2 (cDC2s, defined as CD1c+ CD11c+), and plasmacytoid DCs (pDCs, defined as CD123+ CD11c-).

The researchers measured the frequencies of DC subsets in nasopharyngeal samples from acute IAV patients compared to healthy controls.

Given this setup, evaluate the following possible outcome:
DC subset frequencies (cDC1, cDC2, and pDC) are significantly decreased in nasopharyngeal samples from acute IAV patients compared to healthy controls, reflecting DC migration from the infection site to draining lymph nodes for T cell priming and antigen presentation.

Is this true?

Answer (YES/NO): NO